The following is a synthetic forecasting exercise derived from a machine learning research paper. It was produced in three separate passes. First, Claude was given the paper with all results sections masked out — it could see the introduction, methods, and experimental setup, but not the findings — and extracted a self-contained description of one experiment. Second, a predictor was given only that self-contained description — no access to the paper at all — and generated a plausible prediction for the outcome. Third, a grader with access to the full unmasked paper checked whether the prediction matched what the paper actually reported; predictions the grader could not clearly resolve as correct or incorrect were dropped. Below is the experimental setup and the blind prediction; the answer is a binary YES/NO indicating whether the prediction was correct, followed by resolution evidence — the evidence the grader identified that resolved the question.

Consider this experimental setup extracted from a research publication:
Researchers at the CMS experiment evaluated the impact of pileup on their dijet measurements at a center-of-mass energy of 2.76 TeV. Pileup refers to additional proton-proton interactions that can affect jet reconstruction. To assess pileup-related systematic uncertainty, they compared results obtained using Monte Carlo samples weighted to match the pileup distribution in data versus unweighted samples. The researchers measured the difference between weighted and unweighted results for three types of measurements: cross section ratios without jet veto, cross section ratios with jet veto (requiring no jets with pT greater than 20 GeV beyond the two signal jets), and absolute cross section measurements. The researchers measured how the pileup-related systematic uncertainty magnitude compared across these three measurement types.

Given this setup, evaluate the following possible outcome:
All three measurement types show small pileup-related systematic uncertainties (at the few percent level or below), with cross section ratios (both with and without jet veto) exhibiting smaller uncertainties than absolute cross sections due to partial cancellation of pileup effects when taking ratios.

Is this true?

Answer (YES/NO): YES